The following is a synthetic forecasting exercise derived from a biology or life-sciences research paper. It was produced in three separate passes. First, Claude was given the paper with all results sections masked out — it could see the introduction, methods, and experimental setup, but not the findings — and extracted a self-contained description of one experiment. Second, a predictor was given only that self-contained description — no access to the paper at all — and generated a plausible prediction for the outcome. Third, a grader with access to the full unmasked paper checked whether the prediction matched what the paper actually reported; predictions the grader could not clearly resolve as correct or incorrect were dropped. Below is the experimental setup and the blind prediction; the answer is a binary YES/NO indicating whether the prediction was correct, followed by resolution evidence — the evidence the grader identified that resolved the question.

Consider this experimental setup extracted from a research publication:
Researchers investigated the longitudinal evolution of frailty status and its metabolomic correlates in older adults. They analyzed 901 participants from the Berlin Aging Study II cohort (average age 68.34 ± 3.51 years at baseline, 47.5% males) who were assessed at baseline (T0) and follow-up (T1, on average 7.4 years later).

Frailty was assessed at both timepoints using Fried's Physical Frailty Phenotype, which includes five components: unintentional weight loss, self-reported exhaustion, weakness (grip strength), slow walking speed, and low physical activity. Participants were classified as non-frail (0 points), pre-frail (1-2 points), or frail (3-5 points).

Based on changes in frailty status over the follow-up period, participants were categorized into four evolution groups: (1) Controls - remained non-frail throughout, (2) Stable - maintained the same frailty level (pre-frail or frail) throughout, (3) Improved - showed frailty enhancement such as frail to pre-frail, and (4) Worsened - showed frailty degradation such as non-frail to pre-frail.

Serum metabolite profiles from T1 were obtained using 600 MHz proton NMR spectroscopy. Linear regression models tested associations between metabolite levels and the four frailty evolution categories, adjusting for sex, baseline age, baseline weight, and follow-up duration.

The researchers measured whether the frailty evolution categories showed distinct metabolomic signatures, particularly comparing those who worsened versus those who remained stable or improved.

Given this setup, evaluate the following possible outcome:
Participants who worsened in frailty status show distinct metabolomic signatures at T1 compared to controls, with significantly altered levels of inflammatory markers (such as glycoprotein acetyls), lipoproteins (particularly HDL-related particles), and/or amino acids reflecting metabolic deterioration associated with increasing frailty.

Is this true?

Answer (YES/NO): NO